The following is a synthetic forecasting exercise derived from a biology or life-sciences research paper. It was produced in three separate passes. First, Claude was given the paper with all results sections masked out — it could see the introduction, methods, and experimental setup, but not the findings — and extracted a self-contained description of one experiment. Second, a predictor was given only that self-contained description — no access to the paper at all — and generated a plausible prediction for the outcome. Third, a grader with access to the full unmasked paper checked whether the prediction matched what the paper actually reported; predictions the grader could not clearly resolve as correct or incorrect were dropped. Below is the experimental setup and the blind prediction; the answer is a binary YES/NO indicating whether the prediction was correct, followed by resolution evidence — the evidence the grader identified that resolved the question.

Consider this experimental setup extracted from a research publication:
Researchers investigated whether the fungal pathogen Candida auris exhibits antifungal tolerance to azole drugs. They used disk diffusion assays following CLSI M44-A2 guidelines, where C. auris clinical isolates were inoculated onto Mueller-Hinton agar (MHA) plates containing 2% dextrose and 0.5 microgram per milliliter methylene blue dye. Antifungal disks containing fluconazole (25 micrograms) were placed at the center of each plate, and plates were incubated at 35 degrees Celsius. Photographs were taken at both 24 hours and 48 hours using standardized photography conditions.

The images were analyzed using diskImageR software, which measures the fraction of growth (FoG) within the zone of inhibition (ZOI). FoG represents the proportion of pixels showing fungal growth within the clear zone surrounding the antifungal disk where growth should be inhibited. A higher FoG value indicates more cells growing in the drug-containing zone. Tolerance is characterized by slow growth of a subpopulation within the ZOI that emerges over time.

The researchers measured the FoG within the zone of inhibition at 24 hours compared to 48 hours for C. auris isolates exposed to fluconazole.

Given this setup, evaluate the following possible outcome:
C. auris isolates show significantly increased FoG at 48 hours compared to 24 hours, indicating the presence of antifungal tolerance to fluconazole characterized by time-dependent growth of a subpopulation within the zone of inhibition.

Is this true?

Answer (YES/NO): YES